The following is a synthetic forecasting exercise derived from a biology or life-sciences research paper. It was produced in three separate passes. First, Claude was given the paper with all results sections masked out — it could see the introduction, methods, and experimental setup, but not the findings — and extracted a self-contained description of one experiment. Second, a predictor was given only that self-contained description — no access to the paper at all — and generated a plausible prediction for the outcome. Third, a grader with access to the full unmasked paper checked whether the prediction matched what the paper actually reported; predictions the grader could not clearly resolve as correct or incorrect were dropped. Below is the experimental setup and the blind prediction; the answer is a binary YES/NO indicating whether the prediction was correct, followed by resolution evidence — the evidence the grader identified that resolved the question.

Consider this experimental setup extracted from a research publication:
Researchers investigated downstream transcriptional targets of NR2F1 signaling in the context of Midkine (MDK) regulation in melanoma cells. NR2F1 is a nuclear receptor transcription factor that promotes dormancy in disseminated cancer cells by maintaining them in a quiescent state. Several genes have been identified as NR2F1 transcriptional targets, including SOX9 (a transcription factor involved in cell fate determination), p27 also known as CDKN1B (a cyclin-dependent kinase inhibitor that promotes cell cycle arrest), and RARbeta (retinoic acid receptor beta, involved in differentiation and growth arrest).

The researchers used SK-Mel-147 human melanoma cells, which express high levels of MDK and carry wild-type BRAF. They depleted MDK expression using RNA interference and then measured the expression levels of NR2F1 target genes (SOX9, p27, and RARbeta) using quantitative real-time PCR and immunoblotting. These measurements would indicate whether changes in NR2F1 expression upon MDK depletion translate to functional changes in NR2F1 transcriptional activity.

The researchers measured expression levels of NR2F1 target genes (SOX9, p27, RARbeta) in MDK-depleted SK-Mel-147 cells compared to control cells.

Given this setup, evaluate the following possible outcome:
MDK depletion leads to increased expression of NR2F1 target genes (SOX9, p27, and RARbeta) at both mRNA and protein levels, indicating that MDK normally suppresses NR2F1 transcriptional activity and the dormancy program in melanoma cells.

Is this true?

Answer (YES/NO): YES